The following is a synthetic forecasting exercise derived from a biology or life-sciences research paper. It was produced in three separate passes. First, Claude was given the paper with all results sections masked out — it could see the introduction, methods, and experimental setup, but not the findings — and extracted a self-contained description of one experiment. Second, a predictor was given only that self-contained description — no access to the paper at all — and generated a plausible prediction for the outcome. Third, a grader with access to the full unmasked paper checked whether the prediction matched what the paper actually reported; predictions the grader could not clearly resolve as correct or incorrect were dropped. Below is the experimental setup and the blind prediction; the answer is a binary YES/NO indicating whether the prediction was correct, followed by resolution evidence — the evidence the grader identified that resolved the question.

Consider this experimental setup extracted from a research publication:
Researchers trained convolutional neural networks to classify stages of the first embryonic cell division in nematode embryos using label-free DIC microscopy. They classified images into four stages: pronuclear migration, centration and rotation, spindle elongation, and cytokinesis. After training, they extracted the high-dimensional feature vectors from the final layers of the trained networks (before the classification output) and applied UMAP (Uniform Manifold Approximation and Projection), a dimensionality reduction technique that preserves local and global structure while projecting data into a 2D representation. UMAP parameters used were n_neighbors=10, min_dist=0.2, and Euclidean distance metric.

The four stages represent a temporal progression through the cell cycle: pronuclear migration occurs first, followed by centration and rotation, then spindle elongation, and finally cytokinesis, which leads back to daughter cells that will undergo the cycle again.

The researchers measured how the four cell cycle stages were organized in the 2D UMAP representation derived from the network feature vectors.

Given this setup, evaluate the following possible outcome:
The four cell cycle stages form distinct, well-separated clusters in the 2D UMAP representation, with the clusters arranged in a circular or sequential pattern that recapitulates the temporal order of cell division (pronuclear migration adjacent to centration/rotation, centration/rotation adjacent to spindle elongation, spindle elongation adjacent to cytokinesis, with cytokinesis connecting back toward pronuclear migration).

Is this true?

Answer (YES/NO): YES